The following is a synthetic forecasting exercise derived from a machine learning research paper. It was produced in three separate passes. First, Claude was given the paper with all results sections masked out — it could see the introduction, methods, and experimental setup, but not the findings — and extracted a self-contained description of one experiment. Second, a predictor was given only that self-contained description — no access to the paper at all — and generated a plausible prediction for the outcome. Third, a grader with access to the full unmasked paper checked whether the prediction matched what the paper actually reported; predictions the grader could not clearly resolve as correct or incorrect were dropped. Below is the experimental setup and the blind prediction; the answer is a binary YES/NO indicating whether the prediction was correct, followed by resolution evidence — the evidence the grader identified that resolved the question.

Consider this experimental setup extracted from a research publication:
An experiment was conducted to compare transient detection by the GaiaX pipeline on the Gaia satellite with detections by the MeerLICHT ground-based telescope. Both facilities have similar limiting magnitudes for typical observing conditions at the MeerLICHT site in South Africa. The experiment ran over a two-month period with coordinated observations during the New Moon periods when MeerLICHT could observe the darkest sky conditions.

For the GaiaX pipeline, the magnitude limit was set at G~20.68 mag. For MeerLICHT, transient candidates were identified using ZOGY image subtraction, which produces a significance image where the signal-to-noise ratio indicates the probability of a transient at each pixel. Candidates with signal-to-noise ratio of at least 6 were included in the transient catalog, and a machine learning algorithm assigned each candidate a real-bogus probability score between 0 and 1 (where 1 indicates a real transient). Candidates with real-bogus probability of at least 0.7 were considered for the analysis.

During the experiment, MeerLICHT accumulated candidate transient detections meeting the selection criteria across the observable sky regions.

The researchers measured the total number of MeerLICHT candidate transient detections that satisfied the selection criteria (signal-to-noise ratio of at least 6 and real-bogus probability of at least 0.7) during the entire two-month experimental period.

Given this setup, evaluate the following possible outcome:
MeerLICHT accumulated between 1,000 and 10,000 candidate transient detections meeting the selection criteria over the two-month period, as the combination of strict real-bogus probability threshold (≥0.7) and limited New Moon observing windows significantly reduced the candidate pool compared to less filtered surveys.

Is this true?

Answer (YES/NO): NO